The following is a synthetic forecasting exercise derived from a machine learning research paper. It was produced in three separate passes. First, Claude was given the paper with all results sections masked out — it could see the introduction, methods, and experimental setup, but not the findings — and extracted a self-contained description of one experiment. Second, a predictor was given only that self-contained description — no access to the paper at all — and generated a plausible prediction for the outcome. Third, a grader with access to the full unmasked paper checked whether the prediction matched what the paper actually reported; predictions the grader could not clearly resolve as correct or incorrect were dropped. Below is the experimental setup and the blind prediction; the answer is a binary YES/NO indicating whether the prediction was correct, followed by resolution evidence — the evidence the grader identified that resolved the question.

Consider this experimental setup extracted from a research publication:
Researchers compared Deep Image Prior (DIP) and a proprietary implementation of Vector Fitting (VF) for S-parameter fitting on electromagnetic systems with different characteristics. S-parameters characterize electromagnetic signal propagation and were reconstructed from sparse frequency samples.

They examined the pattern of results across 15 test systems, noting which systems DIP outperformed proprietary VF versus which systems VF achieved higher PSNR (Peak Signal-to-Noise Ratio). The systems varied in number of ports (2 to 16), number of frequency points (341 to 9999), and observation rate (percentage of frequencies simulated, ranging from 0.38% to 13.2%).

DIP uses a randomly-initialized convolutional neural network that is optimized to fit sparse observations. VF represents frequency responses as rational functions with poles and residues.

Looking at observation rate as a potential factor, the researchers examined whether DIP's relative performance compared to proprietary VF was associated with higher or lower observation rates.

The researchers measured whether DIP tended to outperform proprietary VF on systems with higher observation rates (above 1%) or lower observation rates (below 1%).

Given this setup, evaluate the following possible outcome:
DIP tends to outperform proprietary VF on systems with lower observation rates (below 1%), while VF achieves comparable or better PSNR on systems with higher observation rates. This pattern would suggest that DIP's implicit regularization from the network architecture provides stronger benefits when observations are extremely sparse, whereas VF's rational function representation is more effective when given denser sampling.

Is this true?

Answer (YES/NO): NO